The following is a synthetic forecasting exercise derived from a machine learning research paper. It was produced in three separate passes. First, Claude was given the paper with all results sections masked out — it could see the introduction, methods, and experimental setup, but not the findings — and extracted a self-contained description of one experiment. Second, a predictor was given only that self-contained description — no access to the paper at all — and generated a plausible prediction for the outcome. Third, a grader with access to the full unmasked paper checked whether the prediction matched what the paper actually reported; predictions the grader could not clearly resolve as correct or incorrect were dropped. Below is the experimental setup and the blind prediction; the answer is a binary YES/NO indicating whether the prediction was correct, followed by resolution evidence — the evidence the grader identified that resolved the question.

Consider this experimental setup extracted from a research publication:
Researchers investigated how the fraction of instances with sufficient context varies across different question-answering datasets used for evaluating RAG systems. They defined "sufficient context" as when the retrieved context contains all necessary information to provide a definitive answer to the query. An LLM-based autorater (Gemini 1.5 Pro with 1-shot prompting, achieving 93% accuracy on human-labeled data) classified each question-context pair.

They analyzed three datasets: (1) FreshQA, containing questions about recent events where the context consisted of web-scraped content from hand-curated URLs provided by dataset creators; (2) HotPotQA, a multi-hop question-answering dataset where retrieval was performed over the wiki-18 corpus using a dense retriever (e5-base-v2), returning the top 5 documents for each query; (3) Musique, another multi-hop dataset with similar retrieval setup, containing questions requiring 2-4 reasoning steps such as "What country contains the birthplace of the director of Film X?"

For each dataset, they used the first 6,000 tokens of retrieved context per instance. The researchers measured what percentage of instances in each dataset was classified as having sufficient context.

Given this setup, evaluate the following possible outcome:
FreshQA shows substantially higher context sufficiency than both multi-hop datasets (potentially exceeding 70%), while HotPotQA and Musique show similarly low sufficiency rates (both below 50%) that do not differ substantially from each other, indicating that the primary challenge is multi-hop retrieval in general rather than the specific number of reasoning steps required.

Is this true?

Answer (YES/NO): YES